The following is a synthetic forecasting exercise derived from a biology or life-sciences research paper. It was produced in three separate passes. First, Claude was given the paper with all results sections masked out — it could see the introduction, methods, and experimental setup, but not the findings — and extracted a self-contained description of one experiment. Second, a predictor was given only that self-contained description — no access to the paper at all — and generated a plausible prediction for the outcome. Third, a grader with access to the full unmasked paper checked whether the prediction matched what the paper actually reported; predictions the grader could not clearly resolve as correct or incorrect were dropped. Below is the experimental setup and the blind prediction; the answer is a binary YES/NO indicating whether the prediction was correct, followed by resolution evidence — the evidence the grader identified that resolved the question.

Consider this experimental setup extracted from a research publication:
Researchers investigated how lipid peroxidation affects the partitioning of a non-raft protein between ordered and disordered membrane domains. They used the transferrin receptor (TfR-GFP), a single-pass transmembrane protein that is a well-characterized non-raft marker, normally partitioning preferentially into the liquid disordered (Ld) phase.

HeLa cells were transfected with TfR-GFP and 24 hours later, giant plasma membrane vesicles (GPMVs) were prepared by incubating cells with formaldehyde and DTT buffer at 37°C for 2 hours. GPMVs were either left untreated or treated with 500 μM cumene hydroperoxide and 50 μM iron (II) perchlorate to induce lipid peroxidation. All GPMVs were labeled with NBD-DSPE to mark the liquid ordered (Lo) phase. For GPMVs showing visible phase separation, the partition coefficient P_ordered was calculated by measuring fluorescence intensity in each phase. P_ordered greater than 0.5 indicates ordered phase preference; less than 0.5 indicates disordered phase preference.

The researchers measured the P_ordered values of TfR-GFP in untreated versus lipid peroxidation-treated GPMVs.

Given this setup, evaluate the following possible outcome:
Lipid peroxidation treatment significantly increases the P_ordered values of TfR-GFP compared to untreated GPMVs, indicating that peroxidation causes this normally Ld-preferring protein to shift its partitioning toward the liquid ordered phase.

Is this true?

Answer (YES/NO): NO